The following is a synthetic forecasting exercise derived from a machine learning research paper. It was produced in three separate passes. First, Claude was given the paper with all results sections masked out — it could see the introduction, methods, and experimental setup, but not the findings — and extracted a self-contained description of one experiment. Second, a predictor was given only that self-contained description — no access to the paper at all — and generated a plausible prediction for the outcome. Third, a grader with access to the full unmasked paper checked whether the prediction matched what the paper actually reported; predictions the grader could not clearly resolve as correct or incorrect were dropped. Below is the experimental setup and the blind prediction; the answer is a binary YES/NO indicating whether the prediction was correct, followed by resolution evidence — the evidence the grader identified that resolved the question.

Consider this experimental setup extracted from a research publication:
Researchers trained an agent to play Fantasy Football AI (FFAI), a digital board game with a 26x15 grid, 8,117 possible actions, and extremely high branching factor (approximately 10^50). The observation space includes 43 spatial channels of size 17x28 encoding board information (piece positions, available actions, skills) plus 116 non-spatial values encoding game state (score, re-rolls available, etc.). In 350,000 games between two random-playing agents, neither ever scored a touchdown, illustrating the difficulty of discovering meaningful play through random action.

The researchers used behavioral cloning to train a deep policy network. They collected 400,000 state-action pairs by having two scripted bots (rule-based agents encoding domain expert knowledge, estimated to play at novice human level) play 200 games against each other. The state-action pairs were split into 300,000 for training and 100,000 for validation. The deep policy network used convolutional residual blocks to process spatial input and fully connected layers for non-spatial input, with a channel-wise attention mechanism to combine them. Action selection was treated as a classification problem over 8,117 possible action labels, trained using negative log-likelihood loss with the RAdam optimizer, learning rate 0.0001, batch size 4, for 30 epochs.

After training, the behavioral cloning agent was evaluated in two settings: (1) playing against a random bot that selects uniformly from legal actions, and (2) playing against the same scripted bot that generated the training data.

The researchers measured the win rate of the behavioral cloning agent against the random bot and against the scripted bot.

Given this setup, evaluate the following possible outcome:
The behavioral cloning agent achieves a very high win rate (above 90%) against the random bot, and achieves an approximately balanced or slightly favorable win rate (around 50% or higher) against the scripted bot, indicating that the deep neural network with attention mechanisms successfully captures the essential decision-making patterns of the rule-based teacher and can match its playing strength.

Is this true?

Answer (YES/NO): NO